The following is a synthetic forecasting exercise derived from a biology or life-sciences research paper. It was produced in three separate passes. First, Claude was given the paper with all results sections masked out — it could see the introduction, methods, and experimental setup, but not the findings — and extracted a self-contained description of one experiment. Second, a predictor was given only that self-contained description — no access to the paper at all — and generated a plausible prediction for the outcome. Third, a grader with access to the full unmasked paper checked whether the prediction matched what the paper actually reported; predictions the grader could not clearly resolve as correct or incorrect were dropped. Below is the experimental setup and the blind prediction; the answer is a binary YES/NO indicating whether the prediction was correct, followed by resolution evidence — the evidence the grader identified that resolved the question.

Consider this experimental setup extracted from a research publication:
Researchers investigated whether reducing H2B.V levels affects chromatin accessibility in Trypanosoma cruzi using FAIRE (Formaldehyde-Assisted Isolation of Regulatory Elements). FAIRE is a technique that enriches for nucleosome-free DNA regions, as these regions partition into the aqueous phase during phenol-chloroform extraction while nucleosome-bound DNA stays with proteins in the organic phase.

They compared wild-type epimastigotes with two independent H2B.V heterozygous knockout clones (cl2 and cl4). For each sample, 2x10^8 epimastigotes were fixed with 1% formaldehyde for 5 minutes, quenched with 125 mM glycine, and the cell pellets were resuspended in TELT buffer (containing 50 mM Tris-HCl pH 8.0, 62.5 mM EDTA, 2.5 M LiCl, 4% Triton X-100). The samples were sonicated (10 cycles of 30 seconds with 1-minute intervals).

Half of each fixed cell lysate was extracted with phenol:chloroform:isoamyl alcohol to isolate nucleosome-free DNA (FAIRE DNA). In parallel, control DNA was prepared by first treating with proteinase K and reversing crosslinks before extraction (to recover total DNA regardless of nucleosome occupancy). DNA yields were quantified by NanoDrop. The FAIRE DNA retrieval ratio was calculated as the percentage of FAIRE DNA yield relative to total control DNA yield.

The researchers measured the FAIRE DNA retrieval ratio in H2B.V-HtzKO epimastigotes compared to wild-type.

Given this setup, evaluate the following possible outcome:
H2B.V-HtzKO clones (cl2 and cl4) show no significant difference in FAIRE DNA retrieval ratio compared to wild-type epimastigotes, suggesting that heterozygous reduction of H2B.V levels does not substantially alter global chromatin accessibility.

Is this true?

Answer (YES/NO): YES